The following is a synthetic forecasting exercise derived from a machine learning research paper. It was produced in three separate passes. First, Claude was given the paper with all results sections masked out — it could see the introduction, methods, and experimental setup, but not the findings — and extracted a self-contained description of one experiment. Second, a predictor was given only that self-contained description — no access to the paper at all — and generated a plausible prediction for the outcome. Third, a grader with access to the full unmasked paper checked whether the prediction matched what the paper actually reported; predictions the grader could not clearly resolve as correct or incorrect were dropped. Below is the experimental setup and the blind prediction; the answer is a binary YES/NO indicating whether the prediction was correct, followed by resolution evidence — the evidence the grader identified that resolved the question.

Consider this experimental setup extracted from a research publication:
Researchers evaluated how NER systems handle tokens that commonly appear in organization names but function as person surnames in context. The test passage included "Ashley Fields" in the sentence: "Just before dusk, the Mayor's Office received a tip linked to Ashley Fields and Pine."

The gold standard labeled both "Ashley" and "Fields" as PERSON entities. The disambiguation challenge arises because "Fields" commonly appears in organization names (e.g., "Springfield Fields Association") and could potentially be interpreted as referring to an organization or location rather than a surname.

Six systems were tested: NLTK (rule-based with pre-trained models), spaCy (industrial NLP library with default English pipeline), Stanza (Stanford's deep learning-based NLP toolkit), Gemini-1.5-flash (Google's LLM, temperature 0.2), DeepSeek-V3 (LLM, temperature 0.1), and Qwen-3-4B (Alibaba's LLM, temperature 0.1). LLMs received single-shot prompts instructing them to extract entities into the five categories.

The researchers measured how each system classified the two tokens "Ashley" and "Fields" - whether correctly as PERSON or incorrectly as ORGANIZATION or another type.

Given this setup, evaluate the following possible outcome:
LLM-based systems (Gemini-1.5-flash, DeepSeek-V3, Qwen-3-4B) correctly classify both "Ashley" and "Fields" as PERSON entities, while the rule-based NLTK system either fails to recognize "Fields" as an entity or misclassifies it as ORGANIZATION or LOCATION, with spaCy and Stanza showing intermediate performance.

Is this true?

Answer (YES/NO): NO